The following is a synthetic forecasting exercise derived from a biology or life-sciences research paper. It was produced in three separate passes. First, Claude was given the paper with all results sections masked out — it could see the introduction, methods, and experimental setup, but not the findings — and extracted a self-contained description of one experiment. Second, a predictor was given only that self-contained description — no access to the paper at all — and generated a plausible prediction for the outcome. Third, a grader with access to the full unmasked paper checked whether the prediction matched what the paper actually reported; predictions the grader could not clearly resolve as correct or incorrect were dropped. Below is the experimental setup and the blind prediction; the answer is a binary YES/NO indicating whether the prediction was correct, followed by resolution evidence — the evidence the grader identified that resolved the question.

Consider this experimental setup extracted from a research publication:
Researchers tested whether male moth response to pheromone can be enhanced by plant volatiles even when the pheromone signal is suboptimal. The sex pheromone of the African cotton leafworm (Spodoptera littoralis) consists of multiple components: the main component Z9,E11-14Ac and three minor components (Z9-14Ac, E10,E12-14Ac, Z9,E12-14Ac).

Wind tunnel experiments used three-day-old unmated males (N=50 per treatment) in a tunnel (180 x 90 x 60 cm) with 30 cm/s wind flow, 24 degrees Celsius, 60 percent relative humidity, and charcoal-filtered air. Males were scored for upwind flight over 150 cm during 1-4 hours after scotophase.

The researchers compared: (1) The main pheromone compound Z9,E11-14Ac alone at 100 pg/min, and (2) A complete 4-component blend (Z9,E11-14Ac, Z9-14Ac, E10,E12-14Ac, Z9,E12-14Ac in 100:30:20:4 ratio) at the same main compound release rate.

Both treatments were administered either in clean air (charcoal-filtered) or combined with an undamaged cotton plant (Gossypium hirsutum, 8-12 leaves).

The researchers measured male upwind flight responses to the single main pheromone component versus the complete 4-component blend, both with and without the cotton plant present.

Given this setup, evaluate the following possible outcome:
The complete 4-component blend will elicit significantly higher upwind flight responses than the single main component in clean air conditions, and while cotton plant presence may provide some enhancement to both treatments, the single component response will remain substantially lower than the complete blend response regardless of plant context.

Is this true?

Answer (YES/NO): NO